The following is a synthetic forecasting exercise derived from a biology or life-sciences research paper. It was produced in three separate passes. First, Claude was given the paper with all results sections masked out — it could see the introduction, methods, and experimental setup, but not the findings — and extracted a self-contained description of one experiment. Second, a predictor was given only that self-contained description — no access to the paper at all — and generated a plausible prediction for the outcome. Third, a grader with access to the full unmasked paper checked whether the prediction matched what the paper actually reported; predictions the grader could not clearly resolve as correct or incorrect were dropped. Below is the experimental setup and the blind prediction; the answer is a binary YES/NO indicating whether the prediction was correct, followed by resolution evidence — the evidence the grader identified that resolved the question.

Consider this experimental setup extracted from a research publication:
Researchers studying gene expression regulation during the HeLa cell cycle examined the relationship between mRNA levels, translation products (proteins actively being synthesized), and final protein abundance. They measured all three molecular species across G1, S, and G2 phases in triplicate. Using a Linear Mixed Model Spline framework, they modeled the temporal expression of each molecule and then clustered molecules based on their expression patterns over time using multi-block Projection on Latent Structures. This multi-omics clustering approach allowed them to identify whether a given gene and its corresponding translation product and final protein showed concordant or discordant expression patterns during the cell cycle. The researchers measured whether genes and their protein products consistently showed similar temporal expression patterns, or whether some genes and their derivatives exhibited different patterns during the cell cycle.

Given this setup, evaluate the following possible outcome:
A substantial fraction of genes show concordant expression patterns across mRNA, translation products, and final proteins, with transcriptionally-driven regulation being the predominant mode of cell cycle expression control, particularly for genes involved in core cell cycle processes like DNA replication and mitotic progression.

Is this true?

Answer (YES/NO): NO